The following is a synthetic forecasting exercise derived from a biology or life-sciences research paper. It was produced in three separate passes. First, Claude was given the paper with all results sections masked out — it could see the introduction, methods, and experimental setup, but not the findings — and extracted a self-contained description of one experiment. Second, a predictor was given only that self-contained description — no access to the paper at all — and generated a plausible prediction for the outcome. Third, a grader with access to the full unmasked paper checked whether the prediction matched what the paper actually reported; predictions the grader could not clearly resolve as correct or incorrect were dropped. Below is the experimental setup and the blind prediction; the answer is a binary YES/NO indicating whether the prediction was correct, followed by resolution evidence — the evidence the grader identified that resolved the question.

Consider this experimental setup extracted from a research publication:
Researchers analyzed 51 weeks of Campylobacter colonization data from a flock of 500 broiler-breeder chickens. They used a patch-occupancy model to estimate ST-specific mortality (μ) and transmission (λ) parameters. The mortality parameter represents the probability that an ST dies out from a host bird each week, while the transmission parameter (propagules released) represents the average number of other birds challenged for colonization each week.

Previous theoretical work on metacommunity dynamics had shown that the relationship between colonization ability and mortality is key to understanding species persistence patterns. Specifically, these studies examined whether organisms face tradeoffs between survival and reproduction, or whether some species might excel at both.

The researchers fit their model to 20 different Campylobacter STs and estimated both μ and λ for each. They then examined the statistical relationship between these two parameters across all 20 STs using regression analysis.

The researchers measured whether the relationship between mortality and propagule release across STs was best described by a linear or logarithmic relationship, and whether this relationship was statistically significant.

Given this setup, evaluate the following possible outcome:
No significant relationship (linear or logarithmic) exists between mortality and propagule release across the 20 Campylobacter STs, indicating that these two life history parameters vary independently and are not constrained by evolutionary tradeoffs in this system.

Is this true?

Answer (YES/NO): NO